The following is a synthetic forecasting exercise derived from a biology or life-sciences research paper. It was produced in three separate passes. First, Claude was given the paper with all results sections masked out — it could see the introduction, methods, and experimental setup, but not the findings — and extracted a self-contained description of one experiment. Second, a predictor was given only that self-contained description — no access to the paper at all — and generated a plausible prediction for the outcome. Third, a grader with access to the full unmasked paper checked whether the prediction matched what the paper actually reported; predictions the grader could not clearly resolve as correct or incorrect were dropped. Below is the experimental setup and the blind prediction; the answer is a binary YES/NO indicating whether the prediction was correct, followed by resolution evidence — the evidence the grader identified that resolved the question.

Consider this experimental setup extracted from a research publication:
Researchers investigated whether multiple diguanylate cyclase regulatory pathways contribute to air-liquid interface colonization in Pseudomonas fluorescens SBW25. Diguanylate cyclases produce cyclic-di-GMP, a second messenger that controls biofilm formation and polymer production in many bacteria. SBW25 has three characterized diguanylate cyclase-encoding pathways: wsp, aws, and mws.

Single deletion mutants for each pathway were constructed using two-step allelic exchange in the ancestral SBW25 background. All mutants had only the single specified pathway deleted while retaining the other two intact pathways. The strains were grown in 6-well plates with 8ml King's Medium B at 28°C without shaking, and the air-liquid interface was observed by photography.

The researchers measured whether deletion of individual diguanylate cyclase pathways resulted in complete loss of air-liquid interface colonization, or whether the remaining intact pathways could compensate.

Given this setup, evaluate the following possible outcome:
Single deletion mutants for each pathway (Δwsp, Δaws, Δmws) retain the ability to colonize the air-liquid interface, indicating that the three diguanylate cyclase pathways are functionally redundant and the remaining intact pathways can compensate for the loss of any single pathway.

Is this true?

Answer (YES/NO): NO